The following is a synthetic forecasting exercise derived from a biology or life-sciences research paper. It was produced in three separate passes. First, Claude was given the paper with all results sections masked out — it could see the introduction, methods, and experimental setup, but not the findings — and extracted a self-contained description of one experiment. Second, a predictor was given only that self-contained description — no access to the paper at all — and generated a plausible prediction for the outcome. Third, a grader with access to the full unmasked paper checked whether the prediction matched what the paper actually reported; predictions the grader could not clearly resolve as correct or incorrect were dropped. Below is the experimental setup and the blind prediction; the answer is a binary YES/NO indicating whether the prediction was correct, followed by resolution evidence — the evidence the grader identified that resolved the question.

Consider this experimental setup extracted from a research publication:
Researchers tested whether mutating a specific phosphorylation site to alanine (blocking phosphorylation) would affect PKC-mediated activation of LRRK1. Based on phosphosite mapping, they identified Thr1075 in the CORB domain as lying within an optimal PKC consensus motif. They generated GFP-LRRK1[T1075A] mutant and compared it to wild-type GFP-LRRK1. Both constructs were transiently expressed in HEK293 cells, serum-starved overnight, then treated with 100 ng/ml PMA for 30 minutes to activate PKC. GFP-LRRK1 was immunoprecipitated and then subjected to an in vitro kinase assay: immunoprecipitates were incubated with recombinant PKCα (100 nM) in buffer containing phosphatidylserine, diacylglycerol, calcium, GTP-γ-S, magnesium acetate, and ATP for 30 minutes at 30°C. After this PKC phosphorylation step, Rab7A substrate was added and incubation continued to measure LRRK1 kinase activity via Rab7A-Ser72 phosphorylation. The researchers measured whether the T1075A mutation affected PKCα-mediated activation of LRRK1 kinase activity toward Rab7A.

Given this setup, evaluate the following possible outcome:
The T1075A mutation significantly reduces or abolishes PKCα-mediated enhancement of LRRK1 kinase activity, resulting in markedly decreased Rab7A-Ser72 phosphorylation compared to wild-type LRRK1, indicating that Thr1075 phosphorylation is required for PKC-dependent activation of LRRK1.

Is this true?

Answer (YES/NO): YES